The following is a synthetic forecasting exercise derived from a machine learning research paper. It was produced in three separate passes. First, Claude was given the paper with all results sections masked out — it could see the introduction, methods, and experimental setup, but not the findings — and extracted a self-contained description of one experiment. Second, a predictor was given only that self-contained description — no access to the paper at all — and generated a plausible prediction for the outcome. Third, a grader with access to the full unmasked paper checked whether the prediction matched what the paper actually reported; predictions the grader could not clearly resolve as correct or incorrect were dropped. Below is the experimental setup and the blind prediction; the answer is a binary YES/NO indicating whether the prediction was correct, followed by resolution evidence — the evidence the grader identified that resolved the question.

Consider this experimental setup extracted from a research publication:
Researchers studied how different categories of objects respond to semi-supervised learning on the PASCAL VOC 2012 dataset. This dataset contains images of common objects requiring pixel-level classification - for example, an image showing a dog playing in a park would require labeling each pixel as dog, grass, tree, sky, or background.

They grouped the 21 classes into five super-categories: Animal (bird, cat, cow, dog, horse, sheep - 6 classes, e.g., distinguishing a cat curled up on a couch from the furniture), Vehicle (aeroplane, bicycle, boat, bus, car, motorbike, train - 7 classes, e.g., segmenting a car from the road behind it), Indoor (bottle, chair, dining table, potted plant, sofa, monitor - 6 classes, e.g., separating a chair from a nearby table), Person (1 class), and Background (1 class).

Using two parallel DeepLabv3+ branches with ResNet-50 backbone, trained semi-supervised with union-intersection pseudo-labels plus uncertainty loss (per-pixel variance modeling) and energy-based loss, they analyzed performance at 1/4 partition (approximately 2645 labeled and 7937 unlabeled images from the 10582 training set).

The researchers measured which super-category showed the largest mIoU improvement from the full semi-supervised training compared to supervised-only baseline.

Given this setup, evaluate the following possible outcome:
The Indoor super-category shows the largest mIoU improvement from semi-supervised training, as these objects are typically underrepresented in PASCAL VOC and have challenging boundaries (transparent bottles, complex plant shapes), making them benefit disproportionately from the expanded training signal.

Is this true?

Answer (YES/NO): NO